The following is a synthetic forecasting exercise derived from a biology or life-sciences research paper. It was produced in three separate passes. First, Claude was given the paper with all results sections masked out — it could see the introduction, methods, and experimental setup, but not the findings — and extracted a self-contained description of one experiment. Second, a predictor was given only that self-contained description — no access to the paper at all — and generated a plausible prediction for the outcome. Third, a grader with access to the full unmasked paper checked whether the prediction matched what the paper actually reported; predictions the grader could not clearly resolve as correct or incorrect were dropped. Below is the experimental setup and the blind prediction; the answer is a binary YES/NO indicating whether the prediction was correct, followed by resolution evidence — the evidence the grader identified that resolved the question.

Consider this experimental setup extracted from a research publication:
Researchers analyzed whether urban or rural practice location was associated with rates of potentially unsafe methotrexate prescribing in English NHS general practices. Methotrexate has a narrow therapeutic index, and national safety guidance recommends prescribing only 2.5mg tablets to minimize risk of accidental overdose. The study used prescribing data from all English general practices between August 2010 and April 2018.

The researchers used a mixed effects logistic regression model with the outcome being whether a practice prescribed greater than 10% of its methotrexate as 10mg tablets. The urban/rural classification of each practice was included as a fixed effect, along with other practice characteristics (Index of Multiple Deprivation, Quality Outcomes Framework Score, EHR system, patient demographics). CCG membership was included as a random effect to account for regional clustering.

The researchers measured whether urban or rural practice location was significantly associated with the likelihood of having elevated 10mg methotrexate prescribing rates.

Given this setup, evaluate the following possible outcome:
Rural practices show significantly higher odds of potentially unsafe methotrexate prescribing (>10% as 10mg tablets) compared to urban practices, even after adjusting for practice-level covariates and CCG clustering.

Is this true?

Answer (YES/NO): NO